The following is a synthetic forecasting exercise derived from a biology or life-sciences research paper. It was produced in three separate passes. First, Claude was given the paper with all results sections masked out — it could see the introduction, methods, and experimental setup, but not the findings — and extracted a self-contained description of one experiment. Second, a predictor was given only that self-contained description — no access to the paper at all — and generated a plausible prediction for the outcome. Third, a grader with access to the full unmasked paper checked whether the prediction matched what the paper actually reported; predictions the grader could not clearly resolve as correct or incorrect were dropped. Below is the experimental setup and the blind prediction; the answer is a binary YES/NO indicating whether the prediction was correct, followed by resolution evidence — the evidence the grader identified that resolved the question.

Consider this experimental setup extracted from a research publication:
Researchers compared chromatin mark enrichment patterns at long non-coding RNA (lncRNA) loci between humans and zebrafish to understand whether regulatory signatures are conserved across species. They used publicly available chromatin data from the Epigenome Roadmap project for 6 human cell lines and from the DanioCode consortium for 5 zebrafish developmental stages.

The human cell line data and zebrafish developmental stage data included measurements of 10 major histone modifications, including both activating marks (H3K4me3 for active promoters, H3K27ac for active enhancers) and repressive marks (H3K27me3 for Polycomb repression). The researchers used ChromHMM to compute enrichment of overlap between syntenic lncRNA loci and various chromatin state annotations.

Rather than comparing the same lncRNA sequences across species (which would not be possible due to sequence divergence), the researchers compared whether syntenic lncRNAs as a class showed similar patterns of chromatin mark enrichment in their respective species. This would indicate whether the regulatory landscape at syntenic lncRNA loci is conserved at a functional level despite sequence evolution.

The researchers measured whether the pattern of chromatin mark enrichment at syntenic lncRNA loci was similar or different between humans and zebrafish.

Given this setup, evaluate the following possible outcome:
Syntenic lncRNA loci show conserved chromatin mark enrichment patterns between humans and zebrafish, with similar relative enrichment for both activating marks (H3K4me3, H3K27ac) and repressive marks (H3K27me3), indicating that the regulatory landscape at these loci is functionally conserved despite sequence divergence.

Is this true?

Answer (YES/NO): NO